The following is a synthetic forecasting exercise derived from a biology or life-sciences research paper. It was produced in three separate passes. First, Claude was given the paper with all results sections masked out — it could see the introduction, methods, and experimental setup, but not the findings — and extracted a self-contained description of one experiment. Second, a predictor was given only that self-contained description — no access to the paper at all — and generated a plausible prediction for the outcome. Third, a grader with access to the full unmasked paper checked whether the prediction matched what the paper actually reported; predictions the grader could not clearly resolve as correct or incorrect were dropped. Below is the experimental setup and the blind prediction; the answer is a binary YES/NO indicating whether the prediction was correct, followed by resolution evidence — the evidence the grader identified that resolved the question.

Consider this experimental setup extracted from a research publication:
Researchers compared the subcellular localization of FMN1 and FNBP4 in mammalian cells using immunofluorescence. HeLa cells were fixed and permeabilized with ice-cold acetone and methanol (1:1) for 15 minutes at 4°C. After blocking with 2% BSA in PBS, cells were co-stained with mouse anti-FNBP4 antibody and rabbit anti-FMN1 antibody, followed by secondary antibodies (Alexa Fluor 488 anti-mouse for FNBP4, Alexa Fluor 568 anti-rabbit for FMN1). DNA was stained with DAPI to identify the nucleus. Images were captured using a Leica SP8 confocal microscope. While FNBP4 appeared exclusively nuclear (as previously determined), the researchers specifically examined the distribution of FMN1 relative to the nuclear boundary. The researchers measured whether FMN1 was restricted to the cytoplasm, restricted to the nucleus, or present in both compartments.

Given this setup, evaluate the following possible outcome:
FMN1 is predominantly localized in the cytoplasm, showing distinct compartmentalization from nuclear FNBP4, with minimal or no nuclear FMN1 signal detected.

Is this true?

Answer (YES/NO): NO